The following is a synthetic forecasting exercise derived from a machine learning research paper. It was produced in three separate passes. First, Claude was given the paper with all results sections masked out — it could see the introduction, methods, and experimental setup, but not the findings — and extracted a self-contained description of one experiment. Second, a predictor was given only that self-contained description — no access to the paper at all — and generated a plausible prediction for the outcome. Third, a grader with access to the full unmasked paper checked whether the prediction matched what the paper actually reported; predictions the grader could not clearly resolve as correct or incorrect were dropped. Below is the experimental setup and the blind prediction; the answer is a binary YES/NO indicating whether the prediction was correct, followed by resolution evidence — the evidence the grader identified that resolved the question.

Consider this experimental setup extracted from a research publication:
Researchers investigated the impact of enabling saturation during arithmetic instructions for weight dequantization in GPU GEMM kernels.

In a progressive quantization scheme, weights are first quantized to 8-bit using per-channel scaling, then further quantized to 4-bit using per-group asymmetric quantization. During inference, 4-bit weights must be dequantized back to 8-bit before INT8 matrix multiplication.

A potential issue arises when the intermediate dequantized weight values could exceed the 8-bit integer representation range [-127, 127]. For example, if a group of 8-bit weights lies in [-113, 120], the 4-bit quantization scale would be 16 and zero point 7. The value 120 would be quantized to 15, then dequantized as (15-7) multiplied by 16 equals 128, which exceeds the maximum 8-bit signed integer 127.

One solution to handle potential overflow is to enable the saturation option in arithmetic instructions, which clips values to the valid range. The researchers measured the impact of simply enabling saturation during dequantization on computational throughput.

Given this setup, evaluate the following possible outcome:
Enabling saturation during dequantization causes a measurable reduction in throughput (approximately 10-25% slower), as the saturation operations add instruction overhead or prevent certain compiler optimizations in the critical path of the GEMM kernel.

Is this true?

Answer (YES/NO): NO